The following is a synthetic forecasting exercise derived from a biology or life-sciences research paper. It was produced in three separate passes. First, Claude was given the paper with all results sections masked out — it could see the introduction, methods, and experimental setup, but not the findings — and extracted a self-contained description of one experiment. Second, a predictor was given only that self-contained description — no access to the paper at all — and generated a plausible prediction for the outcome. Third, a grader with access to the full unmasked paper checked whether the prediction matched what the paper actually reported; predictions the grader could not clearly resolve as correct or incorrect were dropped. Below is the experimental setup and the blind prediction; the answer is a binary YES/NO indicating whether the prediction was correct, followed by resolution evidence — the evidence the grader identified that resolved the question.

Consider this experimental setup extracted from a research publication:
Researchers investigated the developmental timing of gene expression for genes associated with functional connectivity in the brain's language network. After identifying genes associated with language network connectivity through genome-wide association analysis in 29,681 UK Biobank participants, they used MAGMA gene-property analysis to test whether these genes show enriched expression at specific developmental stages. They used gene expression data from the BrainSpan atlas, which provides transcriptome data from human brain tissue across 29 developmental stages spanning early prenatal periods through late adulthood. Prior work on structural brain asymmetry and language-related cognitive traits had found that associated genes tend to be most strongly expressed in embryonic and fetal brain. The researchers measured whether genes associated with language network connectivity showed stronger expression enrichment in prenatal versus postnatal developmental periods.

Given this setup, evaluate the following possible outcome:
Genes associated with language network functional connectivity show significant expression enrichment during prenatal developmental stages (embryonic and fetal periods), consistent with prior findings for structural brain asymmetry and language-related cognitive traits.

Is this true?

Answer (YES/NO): YES